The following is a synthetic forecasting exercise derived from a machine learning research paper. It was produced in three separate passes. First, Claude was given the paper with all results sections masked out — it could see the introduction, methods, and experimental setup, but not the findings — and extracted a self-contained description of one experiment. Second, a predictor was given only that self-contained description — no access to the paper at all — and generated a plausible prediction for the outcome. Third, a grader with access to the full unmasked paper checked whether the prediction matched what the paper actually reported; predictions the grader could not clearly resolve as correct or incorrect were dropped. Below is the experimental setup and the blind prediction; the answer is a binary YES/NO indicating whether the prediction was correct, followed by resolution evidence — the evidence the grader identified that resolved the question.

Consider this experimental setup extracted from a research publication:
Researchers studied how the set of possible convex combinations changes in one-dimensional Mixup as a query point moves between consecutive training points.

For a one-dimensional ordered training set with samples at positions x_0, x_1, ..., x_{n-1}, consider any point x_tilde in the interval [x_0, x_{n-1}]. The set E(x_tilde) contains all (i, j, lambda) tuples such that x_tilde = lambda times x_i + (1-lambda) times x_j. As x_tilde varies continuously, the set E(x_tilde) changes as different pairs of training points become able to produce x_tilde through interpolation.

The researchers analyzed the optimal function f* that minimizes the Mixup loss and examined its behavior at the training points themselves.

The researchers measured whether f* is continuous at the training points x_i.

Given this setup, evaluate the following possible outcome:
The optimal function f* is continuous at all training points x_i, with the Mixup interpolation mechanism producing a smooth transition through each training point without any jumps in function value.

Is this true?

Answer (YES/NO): YES